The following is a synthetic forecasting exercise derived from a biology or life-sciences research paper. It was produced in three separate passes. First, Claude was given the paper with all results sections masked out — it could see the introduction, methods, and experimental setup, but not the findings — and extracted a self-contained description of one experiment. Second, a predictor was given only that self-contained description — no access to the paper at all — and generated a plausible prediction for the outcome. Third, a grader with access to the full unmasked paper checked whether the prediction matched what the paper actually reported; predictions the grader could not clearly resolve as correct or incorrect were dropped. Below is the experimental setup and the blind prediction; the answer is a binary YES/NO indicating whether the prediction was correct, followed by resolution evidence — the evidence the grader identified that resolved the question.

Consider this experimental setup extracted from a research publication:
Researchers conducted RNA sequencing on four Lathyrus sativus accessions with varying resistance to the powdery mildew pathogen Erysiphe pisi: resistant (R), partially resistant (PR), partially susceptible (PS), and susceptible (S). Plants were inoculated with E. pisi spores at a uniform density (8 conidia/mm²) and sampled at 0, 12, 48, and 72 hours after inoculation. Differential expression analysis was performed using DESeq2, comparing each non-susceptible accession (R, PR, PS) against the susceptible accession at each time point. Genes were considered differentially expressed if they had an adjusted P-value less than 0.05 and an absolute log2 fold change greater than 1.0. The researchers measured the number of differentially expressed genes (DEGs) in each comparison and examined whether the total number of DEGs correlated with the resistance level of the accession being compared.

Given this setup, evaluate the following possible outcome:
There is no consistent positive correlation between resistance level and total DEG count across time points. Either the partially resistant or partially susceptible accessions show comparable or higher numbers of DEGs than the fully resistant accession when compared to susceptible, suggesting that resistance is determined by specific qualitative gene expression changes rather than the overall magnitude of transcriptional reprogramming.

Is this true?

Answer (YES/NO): NO